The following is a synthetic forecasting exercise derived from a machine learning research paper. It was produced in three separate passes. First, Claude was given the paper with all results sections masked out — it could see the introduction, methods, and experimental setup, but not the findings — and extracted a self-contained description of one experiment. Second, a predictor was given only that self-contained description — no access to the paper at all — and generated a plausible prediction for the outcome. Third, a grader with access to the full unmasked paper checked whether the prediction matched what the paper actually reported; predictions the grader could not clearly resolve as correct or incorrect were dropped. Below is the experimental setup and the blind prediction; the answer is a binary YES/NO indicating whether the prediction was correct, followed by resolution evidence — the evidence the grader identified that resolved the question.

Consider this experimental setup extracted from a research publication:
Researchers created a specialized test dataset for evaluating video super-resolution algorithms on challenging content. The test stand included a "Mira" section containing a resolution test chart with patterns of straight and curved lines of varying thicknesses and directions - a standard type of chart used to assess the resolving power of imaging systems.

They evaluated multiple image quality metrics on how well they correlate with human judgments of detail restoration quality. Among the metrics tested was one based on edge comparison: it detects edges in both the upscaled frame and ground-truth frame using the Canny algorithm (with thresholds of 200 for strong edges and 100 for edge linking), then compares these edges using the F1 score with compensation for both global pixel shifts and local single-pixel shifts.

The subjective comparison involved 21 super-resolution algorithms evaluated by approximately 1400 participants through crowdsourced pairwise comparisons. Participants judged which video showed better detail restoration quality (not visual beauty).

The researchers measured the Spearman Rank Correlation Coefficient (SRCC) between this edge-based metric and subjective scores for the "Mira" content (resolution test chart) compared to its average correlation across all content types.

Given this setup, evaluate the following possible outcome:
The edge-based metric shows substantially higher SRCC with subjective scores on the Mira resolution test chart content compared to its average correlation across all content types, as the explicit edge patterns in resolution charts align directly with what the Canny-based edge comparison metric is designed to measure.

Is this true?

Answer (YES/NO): NO